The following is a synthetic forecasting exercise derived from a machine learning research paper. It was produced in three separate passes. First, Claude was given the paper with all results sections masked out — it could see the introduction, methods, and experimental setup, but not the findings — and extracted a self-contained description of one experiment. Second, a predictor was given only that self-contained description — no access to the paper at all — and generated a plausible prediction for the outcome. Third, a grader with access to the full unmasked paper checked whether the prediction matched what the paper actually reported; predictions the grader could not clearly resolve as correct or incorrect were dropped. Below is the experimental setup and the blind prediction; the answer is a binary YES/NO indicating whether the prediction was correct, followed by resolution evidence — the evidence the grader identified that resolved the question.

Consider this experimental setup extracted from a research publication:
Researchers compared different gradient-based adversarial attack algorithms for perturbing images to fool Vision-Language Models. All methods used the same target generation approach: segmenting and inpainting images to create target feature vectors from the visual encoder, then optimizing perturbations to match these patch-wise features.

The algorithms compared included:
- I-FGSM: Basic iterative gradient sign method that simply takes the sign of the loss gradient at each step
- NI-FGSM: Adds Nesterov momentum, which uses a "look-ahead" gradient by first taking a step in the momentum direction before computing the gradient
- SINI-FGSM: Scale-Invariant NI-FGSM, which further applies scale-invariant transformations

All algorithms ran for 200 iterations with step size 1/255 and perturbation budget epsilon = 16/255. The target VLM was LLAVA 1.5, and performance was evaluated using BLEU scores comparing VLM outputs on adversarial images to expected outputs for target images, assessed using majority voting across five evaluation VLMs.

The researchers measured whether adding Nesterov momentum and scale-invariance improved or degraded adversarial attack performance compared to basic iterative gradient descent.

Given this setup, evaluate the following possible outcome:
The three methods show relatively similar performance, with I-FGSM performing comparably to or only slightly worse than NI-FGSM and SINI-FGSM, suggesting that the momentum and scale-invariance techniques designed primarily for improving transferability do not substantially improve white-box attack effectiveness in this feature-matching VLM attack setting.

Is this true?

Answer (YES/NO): NO